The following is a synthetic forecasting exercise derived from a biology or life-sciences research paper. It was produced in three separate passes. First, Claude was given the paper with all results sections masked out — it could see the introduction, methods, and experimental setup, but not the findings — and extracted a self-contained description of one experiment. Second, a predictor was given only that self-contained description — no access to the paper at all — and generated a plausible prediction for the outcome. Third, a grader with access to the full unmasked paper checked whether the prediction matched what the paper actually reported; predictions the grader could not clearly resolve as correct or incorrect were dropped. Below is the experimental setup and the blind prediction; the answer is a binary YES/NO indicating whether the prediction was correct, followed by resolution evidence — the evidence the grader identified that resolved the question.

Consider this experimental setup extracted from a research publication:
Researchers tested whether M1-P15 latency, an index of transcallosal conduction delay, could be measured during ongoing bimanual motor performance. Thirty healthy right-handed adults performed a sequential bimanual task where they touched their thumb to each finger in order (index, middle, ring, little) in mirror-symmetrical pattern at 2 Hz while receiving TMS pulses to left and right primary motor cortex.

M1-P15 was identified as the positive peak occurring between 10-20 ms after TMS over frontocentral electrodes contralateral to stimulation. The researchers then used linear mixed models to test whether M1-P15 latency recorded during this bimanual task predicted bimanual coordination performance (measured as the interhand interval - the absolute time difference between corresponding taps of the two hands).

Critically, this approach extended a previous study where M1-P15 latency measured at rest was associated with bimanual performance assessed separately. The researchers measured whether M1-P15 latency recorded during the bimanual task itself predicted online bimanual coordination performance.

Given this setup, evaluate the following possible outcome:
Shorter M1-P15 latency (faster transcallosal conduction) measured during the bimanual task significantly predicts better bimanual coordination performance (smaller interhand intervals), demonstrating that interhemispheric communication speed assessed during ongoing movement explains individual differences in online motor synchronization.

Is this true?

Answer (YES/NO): NO